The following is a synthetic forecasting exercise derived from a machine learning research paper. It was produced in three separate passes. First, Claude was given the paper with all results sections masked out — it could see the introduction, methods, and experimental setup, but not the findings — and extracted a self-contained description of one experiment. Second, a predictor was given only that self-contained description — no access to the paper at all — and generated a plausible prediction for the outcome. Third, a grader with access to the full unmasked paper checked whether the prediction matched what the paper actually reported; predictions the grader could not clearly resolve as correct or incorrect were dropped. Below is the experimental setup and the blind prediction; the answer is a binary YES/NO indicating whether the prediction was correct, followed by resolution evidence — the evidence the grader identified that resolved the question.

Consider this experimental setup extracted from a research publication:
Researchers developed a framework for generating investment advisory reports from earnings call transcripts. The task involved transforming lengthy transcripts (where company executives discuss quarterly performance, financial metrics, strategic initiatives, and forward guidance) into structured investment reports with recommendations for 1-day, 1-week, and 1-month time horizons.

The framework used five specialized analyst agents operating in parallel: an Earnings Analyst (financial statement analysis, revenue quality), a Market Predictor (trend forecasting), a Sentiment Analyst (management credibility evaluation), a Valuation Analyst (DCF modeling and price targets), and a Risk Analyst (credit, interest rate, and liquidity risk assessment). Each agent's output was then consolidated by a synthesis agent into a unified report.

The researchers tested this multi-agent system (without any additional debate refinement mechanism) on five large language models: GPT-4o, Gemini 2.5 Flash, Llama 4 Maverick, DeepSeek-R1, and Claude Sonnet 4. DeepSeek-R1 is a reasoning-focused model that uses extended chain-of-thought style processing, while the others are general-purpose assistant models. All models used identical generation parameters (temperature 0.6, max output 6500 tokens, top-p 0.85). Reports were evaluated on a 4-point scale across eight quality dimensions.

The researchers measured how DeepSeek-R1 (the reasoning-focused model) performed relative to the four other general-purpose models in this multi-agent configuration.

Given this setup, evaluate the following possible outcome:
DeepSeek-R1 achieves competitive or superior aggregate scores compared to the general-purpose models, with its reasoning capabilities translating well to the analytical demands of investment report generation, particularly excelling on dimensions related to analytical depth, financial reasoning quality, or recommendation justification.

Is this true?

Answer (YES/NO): NO